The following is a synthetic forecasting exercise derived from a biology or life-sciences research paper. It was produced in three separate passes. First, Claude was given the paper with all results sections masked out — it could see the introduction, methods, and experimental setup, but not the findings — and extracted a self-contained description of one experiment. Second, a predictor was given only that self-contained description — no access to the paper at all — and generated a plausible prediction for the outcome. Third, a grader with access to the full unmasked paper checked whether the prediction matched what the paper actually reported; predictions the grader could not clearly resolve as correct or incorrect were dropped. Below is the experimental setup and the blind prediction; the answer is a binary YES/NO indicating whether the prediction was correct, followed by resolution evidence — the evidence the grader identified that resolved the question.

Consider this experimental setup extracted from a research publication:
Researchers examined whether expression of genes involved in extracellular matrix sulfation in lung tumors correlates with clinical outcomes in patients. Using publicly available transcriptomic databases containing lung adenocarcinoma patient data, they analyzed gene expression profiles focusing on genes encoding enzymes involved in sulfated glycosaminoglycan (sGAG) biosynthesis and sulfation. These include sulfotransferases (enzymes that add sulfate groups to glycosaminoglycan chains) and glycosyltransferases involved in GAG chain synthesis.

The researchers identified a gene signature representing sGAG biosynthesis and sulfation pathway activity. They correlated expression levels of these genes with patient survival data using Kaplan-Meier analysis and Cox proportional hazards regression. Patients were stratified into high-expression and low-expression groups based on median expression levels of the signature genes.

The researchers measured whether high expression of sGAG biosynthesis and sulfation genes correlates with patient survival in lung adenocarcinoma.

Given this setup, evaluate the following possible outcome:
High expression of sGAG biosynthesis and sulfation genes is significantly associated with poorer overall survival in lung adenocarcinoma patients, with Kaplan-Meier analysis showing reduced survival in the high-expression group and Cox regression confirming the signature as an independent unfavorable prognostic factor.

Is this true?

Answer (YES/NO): NO